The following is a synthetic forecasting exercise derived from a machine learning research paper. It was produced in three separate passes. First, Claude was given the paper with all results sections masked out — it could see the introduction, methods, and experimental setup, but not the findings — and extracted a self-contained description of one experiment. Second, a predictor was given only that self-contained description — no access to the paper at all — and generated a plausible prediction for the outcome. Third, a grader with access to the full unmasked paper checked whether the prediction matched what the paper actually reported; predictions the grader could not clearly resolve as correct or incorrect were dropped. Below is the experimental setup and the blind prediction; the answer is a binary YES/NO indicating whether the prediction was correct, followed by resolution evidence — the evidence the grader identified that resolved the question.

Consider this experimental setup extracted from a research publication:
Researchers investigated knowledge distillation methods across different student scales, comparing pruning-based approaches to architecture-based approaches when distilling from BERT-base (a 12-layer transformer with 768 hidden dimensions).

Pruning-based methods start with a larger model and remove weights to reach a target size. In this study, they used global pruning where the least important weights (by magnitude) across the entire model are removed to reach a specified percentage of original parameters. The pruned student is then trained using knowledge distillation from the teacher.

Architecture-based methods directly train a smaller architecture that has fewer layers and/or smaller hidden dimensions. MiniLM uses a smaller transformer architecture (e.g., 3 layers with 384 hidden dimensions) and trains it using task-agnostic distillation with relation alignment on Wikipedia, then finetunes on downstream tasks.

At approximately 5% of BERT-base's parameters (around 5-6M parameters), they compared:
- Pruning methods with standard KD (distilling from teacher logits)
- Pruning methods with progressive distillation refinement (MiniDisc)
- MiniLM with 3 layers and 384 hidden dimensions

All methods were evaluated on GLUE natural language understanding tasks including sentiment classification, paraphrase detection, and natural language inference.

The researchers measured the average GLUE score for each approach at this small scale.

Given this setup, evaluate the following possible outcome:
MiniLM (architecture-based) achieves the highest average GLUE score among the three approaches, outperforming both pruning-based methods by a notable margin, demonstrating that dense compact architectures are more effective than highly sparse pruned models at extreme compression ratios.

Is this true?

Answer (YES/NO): YES